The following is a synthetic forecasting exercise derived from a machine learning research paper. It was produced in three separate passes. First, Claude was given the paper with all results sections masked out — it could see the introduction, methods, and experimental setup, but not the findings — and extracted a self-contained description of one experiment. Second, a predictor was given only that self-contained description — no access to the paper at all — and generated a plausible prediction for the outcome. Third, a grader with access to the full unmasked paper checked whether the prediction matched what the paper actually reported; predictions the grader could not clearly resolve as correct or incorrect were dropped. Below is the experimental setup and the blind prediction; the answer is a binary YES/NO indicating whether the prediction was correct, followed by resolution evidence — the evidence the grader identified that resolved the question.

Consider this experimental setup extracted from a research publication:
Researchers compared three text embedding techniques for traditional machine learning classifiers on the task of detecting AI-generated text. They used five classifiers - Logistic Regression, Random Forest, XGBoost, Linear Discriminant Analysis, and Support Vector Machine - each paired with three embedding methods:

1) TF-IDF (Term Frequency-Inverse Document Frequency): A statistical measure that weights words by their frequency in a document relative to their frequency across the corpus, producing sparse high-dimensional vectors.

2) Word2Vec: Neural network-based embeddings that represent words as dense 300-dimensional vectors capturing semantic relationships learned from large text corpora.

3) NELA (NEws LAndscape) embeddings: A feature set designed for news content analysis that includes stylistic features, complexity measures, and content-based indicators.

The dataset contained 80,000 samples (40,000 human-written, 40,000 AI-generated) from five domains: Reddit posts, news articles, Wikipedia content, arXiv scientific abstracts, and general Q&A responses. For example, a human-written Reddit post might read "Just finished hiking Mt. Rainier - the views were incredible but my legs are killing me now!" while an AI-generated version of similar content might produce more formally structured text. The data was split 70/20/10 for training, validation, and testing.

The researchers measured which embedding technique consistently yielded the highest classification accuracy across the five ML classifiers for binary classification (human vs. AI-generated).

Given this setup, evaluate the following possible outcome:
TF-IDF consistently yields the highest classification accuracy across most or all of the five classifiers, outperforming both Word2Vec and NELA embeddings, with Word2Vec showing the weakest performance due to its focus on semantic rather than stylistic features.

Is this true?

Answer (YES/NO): NO